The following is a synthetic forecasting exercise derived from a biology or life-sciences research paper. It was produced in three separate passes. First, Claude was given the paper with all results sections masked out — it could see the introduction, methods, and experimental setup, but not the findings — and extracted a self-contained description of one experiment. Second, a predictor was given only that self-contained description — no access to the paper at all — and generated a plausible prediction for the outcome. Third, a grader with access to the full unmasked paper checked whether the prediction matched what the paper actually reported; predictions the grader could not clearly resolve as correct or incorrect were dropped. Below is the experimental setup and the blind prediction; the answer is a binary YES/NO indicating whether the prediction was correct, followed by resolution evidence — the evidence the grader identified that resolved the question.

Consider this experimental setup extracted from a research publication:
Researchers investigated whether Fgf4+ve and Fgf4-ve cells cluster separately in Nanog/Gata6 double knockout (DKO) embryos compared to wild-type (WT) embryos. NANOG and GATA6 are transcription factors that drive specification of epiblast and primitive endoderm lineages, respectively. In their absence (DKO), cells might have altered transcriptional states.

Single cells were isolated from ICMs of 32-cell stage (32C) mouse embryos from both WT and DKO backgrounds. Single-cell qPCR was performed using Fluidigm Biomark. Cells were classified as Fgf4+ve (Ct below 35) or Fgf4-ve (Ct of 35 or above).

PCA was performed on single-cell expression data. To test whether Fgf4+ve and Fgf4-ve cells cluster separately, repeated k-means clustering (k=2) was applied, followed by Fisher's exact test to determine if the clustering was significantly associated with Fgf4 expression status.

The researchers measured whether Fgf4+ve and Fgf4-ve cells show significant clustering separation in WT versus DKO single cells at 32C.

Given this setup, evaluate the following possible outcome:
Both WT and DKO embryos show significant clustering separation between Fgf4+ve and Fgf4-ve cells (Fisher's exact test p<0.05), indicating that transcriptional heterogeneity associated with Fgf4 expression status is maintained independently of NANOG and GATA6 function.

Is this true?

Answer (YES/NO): NO